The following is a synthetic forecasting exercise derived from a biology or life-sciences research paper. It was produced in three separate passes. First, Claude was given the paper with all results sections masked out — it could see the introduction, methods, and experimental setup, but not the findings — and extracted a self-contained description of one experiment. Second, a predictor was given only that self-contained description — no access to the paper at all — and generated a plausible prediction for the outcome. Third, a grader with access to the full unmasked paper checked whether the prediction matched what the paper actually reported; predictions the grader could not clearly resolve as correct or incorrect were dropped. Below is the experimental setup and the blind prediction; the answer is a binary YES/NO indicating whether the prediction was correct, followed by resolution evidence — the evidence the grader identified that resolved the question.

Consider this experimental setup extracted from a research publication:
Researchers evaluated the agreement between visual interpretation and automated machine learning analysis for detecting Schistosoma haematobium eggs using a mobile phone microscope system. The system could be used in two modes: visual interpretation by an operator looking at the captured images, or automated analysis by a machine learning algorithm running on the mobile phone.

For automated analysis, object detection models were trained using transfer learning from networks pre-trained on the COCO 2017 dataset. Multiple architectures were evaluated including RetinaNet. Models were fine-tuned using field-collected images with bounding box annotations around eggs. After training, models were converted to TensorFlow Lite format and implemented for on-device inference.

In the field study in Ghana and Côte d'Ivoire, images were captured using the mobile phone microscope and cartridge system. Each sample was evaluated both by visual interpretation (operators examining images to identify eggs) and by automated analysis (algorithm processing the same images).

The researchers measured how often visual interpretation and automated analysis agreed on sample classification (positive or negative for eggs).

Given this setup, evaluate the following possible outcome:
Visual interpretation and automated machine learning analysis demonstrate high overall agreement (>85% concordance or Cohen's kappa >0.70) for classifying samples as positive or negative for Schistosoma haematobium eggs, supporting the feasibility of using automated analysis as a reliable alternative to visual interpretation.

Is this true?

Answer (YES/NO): YES